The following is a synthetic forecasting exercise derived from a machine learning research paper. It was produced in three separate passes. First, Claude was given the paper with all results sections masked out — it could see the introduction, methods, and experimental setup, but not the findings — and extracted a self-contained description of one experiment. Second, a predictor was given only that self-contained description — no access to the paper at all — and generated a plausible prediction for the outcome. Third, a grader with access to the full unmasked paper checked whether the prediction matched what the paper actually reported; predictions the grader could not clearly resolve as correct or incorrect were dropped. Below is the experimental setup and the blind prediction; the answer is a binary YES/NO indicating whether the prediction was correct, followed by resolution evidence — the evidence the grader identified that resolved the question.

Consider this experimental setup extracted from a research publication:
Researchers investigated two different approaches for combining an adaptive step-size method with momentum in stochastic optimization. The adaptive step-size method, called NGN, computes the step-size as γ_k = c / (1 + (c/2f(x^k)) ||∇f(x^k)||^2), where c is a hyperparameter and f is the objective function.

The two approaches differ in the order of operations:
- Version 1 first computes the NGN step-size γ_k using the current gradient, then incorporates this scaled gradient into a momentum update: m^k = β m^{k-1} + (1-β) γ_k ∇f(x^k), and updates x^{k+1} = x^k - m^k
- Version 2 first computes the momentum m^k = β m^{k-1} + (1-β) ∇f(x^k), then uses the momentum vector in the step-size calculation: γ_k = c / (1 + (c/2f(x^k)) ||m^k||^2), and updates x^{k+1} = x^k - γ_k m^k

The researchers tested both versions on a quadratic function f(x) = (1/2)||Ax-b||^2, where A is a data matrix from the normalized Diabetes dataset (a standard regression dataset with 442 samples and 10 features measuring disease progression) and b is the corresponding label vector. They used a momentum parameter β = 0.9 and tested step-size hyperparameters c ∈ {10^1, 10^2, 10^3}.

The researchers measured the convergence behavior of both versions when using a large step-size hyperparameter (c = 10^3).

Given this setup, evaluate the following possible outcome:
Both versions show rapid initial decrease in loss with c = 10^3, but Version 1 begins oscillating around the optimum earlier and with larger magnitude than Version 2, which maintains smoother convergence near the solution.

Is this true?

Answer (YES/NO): NO